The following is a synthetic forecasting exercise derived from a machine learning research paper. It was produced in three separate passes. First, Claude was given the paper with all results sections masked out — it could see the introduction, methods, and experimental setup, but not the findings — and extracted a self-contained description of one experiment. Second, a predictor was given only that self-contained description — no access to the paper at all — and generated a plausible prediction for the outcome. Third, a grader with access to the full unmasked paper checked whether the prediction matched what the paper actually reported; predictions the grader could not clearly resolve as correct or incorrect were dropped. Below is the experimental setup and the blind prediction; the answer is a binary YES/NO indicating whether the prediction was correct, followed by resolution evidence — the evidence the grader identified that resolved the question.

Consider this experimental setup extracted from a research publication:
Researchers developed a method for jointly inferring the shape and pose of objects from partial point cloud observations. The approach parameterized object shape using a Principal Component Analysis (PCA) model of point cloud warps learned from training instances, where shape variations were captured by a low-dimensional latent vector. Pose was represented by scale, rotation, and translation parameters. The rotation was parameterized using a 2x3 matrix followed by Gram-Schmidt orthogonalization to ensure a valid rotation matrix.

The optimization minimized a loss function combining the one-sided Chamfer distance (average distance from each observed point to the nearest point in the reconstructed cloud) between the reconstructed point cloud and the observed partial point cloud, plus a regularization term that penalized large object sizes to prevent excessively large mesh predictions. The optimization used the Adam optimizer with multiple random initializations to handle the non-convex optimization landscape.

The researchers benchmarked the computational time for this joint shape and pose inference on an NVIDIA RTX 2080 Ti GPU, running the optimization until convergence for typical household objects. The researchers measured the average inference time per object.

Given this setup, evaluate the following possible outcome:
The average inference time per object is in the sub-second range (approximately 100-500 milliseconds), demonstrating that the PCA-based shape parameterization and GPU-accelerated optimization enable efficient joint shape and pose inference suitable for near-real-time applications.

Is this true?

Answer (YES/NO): NO